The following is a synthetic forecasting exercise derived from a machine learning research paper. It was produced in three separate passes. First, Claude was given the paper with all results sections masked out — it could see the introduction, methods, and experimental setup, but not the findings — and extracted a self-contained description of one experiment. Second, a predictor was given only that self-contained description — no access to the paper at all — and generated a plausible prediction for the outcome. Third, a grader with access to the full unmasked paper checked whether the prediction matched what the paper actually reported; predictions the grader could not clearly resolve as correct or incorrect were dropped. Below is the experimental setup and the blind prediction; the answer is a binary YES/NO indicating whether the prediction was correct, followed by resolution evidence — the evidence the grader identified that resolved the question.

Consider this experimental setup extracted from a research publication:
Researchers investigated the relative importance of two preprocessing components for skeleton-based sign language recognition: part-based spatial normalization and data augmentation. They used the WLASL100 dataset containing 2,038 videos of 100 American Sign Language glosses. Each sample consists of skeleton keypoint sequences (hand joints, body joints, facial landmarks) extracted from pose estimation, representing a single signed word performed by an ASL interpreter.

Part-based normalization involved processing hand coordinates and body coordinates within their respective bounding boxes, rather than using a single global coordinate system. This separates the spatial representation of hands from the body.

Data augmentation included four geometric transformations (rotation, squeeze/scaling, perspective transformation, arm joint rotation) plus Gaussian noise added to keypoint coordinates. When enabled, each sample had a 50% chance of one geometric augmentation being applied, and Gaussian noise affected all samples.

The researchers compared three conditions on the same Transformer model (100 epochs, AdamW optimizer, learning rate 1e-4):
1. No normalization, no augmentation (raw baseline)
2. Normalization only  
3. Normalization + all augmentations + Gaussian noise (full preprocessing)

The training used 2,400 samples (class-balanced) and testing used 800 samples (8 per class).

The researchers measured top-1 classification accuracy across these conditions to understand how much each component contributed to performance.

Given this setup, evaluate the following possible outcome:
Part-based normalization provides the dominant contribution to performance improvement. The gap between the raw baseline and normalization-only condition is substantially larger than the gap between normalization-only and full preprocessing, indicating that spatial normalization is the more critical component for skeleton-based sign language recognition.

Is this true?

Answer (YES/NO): YES